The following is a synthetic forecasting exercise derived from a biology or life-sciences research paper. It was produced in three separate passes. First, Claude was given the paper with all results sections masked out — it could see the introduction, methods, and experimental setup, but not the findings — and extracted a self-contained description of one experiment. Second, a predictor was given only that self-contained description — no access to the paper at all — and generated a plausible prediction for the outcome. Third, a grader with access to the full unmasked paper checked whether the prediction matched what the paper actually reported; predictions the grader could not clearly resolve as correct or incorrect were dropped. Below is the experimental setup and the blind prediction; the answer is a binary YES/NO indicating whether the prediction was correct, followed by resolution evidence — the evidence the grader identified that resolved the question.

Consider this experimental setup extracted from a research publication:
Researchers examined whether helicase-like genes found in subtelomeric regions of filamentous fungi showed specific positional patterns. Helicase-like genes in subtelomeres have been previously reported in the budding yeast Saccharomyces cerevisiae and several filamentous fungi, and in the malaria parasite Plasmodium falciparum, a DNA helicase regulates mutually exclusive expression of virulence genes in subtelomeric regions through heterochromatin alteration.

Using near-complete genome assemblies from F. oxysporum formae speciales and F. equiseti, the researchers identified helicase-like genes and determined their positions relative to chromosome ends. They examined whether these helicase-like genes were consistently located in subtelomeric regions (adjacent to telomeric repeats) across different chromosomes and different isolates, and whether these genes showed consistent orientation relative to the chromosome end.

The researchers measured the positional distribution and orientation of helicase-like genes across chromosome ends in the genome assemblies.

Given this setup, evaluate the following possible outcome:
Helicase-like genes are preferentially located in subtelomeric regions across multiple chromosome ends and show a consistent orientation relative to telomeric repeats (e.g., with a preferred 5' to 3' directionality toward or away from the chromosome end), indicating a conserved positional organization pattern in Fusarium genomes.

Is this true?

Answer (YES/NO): YES